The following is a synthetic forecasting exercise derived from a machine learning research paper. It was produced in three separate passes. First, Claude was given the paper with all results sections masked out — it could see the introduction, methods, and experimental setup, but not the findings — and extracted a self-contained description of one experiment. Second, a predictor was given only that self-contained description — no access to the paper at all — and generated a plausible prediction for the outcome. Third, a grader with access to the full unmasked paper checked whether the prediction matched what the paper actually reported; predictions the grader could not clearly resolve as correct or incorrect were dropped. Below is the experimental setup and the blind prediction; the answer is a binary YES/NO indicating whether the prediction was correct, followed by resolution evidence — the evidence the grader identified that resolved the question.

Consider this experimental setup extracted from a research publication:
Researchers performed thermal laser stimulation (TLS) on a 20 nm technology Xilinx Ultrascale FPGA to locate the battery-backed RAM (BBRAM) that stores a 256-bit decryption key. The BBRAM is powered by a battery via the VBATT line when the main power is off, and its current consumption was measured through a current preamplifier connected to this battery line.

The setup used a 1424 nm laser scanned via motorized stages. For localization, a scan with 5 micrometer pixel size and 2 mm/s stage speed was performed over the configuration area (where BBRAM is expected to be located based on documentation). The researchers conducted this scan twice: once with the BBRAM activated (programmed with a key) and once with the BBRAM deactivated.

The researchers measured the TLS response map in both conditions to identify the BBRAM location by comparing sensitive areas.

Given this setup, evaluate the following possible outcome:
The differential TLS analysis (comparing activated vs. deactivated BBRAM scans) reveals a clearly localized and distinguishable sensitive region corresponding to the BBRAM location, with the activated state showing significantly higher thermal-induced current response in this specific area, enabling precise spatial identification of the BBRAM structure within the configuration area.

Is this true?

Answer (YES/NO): YES